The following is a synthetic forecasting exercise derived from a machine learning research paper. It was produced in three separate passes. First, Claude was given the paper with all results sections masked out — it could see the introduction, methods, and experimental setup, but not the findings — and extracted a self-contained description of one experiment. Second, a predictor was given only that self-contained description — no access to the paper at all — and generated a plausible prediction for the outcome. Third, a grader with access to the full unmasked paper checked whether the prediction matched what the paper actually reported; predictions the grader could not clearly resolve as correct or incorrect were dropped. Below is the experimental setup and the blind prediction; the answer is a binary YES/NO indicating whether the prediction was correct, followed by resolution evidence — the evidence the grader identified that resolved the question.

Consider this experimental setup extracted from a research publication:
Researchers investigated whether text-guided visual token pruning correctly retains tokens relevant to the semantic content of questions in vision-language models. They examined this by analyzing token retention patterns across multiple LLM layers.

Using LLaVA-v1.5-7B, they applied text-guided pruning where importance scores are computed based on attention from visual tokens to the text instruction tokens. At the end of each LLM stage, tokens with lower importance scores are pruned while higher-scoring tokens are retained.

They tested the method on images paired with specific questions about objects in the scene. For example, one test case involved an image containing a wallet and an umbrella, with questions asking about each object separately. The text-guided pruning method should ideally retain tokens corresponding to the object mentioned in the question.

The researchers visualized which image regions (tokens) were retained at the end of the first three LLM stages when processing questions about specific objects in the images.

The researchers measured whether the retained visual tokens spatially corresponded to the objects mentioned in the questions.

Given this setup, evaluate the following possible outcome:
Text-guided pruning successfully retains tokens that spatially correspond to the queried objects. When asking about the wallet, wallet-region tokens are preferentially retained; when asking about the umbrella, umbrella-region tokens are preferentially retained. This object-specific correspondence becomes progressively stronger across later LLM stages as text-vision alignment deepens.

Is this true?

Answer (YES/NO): NO